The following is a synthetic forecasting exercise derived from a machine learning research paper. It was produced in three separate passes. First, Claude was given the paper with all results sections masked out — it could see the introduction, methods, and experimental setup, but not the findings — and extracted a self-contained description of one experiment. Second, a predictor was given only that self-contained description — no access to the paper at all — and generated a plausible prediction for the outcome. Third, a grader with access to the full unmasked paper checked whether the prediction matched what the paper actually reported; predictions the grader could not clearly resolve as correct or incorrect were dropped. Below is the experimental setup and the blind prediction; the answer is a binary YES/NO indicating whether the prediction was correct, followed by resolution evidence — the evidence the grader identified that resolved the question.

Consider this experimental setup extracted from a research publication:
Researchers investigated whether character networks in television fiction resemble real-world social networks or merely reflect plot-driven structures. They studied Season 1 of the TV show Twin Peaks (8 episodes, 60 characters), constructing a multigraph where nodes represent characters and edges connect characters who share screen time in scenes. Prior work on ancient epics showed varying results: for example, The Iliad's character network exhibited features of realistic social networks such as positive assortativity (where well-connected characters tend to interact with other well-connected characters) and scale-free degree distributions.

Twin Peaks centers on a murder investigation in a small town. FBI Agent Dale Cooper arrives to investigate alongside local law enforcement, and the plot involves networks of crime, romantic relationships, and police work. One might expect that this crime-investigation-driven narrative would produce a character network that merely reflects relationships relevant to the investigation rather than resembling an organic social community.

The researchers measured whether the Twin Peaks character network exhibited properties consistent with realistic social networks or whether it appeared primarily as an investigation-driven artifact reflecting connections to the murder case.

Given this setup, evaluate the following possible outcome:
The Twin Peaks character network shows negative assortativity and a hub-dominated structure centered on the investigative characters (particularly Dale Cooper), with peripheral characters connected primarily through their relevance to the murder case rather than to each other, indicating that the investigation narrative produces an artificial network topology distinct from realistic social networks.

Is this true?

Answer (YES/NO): NO